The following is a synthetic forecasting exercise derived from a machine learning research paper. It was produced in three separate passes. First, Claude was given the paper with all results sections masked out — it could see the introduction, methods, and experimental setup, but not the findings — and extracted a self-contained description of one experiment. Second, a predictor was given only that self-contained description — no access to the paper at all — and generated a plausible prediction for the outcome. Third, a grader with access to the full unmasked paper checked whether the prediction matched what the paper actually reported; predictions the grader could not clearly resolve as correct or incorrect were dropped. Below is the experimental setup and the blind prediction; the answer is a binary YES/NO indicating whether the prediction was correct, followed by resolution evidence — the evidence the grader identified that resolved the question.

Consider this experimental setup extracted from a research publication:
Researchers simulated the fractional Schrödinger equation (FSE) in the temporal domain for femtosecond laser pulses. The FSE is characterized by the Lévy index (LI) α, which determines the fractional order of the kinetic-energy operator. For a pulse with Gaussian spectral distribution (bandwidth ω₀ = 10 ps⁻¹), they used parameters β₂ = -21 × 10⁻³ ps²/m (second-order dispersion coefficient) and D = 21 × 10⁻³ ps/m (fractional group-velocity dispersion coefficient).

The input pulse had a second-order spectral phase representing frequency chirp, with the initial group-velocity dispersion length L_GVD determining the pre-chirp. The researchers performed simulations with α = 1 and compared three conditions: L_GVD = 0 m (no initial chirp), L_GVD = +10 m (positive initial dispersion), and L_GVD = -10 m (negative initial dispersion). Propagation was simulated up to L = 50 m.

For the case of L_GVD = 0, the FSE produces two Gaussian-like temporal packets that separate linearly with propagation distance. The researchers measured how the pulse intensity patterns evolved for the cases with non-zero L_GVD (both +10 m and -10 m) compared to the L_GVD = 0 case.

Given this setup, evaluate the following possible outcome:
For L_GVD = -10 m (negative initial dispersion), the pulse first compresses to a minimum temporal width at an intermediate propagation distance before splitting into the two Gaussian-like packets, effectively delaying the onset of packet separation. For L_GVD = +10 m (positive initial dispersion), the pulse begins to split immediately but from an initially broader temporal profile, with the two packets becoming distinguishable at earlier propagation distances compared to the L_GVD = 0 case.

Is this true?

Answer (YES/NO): NO